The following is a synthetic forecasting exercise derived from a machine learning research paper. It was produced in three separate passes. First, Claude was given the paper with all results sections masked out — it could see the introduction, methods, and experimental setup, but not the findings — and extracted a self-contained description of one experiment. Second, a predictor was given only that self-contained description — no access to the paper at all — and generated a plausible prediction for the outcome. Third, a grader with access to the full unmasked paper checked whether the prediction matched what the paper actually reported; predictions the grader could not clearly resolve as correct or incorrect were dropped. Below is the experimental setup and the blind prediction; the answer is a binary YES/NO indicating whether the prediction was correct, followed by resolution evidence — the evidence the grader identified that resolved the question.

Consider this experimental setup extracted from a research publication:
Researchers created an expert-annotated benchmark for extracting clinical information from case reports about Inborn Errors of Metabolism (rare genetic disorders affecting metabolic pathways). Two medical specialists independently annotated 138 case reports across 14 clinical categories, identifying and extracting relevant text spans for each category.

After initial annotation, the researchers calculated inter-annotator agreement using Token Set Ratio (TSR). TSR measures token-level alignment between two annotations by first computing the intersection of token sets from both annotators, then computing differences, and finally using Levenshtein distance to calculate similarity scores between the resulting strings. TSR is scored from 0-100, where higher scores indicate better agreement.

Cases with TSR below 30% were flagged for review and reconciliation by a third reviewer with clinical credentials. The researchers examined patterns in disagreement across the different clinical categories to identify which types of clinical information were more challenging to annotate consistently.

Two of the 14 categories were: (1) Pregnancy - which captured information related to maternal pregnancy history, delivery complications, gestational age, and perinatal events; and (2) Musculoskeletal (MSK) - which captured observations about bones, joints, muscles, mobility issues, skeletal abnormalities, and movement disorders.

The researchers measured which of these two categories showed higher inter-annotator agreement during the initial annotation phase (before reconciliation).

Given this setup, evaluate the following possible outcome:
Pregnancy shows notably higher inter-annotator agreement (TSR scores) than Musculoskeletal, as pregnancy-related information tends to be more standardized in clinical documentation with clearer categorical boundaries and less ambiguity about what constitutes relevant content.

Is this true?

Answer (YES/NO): YES